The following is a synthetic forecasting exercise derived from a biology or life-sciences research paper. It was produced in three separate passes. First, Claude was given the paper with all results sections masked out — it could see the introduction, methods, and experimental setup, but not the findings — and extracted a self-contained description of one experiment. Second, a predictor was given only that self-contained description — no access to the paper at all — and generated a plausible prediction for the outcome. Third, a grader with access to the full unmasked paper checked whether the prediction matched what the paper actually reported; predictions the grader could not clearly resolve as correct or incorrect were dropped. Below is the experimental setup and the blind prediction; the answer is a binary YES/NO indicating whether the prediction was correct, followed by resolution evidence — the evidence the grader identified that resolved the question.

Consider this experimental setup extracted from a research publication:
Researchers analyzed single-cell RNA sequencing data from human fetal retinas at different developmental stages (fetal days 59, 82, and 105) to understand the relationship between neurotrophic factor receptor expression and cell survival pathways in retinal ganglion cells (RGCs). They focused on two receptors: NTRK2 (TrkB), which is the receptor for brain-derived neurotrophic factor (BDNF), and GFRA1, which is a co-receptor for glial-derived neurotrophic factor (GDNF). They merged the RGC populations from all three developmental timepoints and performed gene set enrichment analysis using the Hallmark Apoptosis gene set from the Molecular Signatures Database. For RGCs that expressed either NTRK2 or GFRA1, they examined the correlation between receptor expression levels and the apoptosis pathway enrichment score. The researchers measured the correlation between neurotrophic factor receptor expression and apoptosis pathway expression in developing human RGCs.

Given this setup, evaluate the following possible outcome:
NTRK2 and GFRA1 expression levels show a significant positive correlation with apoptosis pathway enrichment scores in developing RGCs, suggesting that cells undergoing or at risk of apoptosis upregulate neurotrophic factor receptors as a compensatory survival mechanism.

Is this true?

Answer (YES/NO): NO